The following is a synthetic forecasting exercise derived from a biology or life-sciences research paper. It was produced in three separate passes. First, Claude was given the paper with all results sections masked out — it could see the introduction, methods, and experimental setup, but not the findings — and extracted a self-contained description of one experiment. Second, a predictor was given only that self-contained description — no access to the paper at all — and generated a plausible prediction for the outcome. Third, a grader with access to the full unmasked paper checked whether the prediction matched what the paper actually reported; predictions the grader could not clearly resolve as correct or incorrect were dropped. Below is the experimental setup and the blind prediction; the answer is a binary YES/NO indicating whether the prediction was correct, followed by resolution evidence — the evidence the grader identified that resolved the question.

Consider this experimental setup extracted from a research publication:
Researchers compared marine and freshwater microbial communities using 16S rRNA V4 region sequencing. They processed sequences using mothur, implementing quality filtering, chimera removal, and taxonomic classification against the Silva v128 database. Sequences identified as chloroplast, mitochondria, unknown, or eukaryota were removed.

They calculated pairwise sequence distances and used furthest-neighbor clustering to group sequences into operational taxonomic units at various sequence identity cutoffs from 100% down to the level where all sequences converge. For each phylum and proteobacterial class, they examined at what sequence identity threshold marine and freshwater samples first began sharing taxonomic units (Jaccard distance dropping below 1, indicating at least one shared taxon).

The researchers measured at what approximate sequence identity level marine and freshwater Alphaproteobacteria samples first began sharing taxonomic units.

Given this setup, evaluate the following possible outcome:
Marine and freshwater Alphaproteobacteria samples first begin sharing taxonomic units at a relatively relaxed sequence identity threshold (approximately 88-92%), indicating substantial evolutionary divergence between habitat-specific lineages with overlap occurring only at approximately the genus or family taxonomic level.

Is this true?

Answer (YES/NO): NO